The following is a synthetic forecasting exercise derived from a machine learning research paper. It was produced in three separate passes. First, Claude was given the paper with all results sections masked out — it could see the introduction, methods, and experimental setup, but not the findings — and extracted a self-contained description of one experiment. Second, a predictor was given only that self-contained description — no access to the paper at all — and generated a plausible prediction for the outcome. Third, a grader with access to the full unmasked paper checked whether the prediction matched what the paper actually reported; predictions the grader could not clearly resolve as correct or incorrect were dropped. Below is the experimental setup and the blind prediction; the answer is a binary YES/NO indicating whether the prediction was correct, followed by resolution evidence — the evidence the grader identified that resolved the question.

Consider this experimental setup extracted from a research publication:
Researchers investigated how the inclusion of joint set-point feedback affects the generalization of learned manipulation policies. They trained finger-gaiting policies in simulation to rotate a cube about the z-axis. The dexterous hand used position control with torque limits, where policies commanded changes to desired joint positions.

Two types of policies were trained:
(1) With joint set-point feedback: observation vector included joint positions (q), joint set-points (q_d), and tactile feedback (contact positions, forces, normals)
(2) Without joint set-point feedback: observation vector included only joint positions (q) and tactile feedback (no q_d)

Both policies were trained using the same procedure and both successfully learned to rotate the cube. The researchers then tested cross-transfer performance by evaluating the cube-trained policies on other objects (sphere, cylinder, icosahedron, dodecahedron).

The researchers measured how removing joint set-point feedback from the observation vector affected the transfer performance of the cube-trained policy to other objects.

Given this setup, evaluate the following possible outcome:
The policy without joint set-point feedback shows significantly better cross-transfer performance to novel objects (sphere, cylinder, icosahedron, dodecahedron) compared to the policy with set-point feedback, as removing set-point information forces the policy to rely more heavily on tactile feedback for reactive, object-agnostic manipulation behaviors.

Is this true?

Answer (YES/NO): YES